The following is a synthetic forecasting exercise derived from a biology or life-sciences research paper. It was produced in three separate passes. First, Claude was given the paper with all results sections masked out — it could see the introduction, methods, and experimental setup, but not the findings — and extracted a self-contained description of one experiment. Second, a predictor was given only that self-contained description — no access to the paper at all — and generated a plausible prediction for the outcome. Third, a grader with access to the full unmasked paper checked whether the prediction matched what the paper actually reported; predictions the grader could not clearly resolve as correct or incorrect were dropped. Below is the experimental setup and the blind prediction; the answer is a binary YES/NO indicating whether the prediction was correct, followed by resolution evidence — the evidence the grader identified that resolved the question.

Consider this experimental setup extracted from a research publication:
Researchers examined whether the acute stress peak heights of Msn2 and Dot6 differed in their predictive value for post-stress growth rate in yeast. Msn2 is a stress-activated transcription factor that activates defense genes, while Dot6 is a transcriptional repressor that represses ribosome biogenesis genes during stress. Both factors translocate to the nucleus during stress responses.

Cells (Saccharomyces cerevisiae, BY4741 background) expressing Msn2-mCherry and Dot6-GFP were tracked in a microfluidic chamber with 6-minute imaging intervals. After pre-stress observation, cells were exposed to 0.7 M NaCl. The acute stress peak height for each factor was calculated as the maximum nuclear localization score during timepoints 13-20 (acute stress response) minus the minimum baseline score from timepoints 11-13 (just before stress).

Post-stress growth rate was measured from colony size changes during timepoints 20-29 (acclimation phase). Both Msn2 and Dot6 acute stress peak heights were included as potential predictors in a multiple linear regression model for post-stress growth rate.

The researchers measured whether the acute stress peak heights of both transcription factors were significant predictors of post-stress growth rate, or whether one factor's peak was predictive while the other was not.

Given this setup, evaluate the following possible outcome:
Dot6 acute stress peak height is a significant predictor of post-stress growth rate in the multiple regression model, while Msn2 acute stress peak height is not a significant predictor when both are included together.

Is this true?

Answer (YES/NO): YES